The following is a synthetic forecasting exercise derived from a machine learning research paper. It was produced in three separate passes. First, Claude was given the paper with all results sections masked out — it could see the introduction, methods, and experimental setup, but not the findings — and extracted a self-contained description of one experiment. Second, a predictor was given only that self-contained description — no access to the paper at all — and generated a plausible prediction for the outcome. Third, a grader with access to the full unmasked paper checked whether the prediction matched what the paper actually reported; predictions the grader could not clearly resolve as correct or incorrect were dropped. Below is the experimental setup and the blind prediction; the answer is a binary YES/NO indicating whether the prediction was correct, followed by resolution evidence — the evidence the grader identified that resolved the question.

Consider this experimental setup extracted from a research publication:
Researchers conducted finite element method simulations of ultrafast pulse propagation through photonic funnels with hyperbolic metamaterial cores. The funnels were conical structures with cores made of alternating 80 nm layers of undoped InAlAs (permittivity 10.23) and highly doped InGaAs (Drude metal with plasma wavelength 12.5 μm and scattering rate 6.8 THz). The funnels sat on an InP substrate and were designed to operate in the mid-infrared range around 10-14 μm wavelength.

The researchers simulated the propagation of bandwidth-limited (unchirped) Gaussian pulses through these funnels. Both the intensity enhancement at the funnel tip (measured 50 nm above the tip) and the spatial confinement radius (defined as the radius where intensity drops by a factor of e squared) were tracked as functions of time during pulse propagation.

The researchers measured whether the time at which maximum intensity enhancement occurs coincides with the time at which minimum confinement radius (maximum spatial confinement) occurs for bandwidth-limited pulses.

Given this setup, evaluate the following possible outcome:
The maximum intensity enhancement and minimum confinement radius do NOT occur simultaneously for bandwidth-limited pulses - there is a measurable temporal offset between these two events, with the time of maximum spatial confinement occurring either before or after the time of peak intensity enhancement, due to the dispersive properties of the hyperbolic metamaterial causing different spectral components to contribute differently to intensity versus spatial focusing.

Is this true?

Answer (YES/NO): NO